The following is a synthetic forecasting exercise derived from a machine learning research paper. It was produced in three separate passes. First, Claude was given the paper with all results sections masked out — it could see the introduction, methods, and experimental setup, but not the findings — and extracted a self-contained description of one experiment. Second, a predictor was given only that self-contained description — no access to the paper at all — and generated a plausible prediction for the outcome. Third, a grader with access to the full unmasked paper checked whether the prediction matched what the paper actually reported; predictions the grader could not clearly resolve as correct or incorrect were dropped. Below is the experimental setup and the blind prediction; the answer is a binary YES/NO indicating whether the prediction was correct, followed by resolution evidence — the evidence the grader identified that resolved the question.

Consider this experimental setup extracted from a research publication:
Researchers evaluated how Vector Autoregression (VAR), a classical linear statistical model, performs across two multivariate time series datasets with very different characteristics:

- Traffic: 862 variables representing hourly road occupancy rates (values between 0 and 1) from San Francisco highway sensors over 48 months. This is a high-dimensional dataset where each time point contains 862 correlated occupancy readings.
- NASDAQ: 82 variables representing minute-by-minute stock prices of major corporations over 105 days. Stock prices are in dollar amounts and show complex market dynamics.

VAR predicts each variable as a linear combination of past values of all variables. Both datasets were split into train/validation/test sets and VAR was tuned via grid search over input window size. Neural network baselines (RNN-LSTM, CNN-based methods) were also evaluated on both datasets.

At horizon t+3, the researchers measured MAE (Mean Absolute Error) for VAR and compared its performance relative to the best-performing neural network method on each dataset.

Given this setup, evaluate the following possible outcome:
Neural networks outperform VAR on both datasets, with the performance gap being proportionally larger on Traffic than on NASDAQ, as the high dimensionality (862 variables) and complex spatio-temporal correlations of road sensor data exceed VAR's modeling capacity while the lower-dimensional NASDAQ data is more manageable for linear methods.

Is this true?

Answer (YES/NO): NO